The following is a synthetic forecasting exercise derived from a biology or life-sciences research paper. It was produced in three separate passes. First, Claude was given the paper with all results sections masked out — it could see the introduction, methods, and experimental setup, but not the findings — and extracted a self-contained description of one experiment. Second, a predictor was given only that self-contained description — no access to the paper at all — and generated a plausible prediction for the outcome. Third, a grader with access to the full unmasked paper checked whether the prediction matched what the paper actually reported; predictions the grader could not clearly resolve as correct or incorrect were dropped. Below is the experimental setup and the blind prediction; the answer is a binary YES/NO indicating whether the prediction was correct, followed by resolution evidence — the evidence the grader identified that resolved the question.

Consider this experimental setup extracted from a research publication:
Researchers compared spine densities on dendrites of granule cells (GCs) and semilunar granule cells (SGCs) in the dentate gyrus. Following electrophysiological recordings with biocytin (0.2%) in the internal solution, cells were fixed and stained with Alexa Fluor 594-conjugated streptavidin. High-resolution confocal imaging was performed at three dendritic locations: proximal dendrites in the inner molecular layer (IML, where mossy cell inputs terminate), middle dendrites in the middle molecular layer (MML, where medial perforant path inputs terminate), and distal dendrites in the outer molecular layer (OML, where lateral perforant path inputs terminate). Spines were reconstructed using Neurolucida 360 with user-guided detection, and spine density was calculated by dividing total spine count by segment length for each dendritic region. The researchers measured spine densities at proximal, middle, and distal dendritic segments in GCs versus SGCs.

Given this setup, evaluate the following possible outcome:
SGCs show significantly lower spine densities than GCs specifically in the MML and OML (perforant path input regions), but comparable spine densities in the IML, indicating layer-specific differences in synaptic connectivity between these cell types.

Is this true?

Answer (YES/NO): NO